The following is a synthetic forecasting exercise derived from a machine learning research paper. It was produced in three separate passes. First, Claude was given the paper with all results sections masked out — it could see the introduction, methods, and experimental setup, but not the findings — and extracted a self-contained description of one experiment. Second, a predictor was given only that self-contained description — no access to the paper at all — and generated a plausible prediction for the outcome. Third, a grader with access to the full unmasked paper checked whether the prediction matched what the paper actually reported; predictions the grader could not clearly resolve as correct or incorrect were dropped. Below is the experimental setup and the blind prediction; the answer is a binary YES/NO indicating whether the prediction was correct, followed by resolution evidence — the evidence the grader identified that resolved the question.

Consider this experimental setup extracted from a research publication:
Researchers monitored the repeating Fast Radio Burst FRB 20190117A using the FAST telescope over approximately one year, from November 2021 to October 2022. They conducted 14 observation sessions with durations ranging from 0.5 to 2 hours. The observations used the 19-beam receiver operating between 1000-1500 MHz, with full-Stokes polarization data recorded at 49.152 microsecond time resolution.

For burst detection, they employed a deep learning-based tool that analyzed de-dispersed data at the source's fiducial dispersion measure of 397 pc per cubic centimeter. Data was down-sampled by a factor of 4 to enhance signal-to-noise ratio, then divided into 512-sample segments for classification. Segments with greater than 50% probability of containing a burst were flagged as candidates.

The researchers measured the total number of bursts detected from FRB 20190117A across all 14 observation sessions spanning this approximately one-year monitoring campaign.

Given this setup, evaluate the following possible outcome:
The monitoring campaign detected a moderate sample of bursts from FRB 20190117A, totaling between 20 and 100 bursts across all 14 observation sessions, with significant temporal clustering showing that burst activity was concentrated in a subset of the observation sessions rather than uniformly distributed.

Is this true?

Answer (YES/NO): NO